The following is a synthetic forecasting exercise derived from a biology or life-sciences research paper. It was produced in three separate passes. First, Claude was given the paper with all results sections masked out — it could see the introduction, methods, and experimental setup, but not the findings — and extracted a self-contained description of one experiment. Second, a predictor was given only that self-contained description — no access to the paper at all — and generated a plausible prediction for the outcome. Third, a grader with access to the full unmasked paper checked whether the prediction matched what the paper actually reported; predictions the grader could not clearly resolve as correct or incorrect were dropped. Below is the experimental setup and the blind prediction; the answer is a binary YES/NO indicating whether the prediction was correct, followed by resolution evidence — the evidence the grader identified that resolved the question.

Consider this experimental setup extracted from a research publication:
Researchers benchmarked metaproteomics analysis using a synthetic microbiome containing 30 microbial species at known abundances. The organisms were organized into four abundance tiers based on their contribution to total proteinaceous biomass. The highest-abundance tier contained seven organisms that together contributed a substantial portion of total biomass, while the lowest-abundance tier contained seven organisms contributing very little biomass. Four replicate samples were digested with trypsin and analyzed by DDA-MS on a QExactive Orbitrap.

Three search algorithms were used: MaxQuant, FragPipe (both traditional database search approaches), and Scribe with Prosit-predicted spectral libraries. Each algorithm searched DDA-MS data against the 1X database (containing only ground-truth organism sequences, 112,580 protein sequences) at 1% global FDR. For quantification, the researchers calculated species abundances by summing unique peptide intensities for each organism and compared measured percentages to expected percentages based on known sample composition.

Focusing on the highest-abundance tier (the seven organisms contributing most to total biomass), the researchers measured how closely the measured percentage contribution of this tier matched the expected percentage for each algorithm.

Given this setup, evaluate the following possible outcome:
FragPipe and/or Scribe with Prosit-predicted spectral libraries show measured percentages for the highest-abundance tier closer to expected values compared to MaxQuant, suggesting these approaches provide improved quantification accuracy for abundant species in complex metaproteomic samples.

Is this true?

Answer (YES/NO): YES